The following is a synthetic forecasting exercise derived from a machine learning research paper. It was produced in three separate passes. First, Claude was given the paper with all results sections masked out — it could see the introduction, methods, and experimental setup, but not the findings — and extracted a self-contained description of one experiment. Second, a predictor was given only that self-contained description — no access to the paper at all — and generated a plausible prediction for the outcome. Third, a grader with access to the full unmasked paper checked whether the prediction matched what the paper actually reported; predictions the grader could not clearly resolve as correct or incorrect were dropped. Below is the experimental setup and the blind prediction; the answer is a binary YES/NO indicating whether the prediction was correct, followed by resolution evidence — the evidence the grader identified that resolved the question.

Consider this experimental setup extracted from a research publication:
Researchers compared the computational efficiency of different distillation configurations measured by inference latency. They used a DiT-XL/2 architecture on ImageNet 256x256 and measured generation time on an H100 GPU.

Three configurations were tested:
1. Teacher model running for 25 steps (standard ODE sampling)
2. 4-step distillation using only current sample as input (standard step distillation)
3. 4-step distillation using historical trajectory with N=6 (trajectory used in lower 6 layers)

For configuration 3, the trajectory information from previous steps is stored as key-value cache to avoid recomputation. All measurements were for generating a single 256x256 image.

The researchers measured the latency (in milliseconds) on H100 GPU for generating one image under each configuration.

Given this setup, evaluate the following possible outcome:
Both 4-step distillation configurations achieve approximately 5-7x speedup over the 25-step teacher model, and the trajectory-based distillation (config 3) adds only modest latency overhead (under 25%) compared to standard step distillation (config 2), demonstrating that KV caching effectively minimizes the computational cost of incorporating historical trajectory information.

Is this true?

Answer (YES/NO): YES